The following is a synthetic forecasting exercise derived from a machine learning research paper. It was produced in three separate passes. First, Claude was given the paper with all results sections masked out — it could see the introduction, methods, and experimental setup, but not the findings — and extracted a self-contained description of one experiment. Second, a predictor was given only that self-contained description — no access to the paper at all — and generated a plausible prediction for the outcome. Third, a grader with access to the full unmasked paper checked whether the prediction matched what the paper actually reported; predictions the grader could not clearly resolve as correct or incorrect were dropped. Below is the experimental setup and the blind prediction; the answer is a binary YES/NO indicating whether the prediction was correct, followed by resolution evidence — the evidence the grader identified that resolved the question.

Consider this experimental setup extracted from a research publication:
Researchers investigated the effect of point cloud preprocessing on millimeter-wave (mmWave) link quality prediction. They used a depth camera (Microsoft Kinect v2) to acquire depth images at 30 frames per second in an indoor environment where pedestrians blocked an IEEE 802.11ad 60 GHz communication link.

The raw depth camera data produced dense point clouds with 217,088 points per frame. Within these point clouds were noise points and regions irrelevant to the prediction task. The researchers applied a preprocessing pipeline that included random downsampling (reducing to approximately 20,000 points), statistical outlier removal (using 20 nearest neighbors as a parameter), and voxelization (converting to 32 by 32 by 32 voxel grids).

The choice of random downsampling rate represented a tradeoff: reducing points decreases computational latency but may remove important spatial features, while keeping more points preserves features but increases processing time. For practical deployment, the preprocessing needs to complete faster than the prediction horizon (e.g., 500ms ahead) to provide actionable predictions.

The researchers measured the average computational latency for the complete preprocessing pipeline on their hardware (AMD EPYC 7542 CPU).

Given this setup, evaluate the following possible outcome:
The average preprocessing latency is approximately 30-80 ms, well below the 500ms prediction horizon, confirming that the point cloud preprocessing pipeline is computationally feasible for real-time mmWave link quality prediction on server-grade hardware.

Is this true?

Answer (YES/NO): NO